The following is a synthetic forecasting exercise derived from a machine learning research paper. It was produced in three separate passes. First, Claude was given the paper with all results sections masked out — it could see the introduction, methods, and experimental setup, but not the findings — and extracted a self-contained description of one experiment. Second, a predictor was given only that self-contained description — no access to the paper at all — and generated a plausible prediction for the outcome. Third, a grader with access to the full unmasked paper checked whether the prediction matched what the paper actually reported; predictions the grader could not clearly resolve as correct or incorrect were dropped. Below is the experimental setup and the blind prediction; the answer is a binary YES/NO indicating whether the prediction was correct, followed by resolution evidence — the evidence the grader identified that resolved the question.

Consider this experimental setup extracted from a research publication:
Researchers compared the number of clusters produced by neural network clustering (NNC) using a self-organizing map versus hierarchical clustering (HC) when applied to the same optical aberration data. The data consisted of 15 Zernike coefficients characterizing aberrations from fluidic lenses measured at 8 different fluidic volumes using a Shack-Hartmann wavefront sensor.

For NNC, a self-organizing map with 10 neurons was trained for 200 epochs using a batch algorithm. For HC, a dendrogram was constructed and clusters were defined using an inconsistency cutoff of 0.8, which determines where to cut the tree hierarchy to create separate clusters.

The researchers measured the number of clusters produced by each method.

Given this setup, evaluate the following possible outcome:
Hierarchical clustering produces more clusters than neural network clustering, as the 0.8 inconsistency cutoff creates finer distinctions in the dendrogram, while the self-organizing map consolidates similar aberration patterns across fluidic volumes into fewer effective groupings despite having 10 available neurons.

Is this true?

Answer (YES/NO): NO